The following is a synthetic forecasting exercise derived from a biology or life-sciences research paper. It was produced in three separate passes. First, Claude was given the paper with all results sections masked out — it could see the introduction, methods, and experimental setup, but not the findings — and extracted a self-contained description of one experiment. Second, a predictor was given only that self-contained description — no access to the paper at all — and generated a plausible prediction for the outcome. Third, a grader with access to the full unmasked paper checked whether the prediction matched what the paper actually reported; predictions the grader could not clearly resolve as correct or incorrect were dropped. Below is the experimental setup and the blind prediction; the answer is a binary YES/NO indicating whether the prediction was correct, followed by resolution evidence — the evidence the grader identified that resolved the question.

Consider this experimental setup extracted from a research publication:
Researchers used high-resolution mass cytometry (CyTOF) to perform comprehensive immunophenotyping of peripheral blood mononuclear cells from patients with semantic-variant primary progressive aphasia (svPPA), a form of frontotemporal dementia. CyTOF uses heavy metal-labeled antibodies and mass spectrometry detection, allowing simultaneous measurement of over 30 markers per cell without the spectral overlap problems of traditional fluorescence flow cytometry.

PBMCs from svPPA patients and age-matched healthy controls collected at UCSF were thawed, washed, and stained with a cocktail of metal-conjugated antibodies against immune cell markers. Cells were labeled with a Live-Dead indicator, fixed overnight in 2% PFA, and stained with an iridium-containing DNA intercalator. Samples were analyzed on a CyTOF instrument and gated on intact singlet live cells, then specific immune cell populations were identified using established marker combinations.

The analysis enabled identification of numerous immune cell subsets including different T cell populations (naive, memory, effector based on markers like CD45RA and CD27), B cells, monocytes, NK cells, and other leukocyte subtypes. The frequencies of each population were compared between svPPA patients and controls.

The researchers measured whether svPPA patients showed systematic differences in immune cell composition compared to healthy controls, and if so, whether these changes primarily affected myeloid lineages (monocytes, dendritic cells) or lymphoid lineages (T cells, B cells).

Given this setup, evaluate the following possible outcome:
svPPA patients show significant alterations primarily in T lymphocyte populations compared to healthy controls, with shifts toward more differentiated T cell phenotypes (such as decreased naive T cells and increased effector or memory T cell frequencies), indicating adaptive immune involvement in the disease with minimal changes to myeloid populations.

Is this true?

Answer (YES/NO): NO